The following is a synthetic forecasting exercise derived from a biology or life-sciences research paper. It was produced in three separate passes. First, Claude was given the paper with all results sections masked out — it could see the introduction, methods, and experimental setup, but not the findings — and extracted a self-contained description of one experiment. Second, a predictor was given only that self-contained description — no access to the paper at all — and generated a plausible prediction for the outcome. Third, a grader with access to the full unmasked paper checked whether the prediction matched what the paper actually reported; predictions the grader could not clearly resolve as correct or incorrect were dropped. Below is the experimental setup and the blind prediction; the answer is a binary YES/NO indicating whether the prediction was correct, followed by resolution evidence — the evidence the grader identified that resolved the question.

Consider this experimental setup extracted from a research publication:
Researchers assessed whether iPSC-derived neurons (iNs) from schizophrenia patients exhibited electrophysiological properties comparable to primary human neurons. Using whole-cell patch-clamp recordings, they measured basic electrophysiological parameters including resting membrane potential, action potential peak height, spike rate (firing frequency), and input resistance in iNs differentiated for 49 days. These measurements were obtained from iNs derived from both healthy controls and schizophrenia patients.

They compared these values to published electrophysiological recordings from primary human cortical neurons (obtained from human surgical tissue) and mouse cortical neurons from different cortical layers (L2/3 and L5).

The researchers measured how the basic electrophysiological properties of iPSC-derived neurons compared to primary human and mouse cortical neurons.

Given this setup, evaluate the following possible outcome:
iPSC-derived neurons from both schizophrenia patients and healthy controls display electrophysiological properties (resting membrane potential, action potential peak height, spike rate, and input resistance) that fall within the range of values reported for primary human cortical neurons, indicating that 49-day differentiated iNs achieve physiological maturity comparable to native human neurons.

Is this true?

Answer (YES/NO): NO